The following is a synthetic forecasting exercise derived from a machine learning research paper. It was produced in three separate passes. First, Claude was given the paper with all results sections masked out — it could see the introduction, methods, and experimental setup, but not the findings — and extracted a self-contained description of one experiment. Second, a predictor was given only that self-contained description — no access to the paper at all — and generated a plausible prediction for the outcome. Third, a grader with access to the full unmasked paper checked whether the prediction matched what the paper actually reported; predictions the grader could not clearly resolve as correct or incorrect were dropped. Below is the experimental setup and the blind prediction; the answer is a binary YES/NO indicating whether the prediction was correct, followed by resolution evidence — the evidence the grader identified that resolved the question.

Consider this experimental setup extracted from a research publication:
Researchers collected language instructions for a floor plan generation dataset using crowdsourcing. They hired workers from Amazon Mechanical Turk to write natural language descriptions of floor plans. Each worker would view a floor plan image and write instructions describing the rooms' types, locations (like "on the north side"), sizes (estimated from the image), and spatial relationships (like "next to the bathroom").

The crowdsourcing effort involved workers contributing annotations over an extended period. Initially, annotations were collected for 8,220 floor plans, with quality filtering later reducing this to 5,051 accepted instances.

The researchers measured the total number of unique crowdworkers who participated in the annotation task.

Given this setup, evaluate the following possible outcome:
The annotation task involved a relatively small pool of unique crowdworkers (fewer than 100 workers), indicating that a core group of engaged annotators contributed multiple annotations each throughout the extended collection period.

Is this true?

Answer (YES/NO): NO